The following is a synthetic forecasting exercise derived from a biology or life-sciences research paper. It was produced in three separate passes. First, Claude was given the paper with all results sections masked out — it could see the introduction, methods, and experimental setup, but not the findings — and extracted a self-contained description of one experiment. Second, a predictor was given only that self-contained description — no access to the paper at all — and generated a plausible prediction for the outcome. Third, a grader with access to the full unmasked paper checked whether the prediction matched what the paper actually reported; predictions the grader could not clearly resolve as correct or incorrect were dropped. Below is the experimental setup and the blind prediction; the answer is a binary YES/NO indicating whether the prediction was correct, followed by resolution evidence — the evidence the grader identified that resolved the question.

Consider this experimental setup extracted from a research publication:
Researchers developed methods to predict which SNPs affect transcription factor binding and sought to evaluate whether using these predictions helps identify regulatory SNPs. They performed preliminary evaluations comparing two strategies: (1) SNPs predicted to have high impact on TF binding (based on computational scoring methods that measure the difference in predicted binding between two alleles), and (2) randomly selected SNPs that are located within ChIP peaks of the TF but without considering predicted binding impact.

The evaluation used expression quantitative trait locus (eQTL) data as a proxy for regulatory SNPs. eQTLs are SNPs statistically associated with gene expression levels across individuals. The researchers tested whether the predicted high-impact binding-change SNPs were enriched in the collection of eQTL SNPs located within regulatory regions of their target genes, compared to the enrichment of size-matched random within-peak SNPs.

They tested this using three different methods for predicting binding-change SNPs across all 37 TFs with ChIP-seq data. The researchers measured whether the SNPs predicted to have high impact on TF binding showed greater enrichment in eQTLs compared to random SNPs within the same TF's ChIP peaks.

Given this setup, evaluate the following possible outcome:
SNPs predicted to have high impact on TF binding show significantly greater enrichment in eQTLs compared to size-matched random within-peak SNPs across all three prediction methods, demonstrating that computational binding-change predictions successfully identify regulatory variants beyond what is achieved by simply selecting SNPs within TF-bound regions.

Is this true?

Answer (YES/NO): NO